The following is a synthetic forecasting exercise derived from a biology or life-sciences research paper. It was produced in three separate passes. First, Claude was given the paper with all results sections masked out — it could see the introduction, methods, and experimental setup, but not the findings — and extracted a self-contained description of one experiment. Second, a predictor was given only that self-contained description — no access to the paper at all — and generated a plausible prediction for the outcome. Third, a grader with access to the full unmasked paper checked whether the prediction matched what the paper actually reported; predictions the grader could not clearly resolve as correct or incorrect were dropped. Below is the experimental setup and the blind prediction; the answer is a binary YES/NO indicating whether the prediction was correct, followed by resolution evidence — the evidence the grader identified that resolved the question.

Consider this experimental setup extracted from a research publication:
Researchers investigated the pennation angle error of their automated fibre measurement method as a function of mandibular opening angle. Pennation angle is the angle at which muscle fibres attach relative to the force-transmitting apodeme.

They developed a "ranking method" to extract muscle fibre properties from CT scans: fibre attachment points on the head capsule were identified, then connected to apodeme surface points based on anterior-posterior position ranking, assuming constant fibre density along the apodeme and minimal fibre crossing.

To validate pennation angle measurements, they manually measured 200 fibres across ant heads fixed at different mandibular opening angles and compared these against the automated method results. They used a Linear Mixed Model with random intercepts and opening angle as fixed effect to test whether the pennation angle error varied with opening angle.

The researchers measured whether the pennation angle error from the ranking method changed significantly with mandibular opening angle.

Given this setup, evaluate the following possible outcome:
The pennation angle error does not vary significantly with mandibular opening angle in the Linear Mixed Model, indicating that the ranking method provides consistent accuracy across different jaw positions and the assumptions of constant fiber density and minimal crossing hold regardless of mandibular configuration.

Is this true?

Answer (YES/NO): NO